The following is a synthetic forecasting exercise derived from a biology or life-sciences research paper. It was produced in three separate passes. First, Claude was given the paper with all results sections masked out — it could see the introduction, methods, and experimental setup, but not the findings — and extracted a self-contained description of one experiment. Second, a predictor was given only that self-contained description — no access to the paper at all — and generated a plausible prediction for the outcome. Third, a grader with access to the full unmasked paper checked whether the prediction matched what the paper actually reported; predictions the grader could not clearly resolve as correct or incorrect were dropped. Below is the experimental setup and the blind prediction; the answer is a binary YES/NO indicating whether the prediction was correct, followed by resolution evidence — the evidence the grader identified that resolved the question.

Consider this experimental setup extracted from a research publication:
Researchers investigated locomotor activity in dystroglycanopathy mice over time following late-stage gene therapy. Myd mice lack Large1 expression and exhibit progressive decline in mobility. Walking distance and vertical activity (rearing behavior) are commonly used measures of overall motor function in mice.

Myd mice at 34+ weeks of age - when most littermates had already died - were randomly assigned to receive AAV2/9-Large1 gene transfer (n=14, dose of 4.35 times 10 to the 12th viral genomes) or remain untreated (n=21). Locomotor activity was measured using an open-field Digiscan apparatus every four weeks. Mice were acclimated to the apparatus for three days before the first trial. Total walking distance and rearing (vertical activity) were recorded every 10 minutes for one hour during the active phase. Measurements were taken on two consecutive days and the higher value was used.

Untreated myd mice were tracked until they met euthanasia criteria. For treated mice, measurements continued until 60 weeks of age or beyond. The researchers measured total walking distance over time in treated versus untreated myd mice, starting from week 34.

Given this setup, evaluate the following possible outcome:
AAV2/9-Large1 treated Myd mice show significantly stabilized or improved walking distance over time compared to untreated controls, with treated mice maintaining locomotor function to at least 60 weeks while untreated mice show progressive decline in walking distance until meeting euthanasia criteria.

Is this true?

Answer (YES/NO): YES